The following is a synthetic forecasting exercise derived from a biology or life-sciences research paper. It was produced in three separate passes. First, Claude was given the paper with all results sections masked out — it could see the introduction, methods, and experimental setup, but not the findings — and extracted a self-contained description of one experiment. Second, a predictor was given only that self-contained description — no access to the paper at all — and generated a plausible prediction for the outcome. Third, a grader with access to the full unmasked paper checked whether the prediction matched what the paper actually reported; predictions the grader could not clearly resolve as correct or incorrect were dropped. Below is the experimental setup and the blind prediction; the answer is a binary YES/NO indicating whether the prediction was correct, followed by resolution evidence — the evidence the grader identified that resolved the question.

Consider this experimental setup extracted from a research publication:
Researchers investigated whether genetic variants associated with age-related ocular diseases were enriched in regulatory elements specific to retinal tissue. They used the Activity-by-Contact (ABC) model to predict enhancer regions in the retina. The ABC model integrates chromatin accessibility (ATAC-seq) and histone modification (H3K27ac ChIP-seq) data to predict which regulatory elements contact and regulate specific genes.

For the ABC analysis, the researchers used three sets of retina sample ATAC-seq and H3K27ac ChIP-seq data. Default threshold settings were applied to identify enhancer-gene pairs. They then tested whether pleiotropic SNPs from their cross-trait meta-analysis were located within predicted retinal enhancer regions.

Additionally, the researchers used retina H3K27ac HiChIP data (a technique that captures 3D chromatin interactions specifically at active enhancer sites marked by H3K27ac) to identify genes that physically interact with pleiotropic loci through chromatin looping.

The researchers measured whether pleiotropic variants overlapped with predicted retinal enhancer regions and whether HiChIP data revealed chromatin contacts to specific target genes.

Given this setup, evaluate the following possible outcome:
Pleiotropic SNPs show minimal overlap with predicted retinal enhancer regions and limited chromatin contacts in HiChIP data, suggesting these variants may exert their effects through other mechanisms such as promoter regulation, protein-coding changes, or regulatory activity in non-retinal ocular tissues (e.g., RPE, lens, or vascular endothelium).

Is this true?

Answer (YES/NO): NO